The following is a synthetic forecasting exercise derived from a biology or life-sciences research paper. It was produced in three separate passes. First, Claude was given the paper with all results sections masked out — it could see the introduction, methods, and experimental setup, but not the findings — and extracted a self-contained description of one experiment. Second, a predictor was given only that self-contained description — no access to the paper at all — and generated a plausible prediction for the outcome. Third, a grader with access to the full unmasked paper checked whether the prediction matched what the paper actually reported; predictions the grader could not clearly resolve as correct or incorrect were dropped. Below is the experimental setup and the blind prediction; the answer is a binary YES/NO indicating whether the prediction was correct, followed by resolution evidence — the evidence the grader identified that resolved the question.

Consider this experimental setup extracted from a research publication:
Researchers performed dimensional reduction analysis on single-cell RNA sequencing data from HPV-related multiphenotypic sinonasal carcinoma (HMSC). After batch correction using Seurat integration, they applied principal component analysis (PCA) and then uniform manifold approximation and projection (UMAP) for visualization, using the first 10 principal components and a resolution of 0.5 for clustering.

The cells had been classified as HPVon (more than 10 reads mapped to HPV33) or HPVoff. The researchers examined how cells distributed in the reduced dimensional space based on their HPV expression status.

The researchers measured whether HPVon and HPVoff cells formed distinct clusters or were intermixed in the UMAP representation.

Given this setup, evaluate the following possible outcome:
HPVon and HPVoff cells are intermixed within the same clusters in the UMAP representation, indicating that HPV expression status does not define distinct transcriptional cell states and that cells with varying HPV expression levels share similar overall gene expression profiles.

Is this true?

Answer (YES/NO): YES